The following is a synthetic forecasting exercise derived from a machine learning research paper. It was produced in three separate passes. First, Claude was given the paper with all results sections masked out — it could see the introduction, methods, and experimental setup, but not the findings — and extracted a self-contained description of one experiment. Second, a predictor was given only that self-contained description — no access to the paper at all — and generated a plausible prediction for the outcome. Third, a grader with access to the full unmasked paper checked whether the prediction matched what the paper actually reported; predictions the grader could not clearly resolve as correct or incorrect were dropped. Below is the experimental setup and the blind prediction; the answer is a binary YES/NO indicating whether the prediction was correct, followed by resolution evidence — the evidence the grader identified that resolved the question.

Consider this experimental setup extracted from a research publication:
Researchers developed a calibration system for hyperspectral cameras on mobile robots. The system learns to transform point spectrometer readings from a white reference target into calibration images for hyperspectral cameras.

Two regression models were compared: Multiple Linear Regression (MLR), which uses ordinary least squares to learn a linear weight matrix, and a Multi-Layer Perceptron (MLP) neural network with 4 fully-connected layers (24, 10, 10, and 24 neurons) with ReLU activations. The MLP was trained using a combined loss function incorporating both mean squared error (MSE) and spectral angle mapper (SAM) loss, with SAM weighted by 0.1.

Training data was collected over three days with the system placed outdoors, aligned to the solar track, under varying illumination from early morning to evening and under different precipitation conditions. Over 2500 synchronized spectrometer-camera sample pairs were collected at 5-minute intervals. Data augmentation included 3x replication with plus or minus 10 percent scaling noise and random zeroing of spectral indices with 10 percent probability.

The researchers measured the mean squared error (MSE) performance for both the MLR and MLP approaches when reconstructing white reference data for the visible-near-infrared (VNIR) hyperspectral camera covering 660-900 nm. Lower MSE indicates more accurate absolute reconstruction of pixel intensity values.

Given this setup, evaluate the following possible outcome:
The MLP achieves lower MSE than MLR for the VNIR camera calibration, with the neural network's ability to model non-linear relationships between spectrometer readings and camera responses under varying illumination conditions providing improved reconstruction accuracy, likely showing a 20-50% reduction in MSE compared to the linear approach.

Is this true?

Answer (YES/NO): NO